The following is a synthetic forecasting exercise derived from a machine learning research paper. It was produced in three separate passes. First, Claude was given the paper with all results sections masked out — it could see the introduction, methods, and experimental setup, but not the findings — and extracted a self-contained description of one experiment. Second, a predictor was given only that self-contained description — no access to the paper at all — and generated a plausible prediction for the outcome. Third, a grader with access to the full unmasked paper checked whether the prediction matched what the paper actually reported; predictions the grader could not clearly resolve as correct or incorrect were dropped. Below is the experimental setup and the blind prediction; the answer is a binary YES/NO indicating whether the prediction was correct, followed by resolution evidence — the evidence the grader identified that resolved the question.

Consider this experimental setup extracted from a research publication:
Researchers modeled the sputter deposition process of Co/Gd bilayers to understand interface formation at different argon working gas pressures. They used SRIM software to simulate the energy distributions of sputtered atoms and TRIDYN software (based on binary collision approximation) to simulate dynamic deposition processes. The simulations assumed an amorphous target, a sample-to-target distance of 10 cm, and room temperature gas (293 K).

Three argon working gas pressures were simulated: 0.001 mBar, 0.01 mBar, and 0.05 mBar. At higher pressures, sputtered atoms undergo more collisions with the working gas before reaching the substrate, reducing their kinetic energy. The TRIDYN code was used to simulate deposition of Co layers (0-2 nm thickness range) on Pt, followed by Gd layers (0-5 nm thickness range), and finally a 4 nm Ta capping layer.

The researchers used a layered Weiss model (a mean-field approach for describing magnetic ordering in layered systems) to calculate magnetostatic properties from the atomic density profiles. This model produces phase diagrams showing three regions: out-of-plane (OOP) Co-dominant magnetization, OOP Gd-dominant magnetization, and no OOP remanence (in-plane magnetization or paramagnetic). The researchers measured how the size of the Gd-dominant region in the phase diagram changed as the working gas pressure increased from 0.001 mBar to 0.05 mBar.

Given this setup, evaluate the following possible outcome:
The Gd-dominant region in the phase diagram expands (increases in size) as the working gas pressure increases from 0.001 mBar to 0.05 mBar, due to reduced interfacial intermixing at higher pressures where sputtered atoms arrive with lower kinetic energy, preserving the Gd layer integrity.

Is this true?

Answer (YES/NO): NO